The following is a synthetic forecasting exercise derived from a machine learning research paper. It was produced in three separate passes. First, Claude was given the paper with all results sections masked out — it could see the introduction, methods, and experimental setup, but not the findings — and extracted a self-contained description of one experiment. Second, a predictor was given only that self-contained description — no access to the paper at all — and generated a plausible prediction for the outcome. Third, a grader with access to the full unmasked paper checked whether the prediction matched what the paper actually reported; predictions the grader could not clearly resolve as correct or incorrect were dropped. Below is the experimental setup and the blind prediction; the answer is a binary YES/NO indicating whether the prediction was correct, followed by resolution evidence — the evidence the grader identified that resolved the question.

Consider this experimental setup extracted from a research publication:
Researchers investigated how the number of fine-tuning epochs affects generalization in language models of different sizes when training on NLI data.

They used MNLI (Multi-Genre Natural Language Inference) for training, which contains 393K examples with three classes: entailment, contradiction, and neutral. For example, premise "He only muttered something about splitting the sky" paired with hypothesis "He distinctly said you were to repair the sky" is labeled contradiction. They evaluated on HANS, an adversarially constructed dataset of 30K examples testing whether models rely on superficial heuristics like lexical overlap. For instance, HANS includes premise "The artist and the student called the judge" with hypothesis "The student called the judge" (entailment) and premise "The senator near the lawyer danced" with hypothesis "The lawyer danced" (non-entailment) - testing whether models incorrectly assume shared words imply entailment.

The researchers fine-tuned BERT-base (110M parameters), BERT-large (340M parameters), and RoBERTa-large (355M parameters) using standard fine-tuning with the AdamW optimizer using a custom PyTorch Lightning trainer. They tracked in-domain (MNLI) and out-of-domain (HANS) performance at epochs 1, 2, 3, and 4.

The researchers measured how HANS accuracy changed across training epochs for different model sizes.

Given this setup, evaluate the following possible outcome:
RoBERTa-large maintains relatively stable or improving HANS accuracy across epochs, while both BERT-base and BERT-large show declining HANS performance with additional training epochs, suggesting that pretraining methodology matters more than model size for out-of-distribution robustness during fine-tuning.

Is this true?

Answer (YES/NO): NO